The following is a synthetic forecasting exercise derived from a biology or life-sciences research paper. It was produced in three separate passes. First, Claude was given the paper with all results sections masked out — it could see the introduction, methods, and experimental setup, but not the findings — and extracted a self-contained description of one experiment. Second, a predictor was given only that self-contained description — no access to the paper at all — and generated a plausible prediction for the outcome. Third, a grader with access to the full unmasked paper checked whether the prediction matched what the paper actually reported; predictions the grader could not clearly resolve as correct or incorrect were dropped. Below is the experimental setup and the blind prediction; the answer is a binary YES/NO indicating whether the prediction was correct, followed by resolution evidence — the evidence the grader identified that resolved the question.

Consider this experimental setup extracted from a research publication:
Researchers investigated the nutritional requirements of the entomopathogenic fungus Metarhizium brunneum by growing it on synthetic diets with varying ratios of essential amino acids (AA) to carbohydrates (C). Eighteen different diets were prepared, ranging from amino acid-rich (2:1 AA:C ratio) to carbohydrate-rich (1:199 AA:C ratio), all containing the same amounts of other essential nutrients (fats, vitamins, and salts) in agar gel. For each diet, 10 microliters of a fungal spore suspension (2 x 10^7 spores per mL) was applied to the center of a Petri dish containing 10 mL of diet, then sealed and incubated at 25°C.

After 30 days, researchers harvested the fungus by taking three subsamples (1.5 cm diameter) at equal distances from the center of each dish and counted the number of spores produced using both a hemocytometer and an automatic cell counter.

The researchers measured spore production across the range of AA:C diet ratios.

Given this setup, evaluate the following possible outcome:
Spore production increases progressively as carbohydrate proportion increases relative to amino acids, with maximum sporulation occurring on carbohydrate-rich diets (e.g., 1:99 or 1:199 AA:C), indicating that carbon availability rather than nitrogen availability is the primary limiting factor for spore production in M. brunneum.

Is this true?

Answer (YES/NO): NO